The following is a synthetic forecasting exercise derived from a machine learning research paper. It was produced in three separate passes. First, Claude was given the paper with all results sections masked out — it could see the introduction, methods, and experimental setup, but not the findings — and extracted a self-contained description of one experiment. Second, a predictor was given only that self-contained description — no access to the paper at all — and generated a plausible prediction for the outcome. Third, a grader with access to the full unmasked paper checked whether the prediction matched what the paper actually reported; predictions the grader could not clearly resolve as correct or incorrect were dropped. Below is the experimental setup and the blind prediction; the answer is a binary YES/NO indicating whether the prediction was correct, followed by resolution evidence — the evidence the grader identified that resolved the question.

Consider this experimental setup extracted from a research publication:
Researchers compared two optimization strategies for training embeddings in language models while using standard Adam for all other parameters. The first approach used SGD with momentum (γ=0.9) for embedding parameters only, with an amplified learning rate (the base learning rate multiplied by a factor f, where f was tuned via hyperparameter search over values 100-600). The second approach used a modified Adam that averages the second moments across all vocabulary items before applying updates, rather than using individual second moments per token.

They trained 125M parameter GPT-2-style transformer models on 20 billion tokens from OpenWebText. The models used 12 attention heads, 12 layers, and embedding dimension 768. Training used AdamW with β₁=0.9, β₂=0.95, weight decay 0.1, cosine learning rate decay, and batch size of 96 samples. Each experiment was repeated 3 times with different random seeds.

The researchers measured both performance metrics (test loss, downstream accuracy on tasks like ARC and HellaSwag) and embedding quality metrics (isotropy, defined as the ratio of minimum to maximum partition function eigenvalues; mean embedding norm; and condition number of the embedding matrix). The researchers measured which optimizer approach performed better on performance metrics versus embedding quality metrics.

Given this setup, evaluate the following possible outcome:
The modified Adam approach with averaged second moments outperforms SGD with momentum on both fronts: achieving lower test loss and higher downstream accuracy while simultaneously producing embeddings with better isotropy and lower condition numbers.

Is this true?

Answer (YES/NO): NO